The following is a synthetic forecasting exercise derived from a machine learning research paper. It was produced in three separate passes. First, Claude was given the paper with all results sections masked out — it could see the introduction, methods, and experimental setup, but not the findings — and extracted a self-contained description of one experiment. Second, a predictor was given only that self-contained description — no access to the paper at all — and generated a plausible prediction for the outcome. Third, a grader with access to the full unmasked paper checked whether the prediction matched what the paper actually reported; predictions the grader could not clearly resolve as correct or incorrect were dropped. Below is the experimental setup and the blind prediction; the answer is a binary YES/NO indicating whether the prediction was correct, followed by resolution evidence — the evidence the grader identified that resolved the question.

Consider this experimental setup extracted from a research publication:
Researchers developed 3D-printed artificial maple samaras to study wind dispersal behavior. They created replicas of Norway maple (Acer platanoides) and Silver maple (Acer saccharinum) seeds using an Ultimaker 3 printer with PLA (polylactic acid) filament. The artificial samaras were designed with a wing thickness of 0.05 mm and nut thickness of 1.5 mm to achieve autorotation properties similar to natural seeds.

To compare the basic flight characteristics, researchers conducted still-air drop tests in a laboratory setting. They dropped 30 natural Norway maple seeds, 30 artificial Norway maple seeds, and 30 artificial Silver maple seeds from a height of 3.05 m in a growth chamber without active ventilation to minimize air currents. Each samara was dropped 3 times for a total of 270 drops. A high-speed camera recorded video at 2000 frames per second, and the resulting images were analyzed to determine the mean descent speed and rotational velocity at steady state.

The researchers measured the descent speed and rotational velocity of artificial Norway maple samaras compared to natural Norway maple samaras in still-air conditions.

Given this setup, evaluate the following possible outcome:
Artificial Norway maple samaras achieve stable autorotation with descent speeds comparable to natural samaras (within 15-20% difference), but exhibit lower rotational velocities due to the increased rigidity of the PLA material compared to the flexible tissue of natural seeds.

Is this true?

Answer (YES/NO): NO